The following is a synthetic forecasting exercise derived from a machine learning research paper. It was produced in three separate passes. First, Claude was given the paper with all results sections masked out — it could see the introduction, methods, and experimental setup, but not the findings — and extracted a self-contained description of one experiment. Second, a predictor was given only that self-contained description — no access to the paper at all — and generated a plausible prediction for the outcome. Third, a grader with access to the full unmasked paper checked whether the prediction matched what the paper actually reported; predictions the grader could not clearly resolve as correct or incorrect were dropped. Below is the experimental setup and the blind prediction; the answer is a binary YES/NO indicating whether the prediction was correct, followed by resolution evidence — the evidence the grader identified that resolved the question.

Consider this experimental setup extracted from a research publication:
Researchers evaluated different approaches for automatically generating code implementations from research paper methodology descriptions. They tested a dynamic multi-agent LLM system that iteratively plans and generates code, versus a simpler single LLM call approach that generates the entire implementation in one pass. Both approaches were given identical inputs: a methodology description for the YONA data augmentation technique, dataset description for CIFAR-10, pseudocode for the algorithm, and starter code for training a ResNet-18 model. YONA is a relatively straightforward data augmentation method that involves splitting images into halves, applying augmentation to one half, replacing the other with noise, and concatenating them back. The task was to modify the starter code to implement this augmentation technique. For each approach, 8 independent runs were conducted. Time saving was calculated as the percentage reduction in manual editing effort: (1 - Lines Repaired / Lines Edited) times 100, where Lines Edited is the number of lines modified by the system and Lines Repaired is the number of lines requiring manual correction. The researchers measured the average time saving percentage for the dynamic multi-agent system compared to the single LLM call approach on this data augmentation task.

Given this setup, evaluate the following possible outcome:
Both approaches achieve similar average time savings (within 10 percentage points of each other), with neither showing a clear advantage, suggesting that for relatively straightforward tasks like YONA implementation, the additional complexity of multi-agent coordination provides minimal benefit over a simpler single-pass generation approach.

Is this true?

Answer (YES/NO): NO